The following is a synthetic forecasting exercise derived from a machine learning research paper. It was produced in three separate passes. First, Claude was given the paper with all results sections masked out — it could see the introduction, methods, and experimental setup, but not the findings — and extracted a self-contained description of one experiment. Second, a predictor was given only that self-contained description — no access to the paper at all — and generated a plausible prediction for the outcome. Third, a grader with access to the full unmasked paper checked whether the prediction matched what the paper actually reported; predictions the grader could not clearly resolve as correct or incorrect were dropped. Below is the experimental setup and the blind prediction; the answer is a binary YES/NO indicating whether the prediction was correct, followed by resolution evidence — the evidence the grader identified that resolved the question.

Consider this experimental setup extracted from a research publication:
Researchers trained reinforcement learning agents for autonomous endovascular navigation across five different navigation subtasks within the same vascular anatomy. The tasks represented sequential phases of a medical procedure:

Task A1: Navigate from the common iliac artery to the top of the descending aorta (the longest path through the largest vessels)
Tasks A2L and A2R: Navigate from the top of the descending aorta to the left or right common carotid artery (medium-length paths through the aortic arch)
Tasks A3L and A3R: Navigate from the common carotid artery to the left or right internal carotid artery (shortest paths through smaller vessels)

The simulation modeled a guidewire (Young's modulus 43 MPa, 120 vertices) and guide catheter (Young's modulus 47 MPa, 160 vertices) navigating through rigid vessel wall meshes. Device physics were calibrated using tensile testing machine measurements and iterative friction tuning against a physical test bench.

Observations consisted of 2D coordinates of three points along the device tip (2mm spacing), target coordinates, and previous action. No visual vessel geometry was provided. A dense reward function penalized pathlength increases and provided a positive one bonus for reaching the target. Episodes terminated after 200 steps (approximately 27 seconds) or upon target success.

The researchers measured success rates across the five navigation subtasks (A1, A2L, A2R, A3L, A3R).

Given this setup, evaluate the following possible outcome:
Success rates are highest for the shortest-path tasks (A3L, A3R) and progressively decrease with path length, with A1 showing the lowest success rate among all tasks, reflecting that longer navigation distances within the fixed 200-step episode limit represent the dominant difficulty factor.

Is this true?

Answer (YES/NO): NO